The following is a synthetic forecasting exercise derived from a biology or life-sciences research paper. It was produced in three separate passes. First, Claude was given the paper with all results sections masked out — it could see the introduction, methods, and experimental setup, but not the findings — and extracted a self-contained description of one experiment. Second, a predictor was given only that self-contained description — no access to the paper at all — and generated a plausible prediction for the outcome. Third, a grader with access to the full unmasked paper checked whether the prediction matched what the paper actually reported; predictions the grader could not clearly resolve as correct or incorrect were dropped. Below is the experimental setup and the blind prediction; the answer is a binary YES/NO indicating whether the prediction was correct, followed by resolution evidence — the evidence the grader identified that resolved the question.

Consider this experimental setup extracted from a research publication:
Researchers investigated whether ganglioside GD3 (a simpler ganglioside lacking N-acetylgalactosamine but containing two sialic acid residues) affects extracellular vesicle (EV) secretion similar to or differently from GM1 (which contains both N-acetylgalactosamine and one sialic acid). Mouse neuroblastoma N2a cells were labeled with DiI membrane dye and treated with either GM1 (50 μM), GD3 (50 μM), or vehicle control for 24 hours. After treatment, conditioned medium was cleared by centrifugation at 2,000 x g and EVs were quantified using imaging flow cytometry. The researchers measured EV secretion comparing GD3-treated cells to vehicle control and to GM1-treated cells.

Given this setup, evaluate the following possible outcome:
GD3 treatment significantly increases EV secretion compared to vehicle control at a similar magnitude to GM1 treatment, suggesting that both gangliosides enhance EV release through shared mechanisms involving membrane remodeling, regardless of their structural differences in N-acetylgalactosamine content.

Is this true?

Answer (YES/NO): NO